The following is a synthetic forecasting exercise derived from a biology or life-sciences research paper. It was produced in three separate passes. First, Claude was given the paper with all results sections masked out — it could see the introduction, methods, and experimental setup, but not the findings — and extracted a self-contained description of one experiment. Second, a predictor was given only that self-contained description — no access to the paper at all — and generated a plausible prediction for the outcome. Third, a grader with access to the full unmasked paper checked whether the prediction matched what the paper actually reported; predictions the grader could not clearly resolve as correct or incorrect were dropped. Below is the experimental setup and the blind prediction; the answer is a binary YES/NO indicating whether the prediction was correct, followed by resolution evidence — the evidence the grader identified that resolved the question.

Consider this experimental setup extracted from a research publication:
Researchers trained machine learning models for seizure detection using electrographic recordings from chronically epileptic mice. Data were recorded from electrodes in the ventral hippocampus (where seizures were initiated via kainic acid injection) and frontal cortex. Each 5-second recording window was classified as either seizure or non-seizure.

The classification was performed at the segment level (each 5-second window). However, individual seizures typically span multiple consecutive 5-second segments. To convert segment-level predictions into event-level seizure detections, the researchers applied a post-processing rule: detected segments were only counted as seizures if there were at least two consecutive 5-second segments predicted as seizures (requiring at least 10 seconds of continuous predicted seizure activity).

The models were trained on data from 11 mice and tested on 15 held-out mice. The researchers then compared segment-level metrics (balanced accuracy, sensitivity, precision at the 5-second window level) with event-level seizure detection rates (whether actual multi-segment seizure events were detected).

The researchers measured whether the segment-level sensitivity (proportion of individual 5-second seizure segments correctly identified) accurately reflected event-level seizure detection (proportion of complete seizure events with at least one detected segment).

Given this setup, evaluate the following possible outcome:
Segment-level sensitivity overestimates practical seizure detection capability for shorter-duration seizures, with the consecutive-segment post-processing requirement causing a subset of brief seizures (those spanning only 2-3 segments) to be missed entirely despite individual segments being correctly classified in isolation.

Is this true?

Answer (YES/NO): NO